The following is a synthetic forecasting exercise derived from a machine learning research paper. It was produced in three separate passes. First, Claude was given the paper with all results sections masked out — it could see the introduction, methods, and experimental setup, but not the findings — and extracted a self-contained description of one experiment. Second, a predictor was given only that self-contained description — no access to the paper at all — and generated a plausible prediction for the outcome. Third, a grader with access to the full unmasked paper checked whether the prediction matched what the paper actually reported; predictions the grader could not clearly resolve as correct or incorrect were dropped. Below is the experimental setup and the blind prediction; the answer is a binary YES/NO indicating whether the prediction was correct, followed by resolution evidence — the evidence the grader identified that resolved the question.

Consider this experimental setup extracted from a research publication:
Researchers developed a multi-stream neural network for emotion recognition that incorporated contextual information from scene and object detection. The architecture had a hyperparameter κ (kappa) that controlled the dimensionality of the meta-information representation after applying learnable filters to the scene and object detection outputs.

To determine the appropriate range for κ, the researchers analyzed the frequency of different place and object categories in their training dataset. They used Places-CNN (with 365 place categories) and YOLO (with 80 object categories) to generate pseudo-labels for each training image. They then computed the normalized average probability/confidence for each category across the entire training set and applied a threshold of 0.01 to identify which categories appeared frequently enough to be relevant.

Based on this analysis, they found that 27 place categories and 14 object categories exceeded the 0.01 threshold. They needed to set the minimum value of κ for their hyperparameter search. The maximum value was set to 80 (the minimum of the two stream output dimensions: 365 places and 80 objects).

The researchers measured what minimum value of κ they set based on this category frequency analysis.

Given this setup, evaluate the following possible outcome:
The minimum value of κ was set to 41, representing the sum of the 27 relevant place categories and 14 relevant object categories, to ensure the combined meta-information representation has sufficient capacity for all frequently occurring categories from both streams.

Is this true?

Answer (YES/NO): NO